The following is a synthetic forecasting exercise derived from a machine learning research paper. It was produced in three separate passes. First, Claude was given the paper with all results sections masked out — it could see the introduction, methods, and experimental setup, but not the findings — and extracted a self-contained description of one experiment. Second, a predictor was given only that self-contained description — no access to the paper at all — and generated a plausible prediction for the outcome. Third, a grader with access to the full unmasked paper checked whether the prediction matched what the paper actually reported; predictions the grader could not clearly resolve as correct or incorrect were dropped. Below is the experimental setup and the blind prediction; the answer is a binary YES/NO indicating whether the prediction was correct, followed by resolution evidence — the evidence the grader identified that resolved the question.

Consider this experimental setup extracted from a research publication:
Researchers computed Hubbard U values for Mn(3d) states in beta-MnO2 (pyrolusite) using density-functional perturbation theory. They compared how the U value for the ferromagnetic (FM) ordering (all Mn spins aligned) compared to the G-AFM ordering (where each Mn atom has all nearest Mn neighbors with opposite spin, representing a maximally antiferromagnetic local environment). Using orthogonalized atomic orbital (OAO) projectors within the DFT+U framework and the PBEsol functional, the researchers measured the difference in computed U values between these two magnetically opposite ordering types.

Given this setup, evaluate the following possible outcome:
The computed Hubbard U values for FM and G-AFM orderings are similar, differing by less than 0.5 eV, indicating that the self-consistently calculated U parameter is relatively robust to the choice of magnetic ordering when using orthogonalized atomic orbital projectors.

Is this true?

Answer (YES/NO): NO